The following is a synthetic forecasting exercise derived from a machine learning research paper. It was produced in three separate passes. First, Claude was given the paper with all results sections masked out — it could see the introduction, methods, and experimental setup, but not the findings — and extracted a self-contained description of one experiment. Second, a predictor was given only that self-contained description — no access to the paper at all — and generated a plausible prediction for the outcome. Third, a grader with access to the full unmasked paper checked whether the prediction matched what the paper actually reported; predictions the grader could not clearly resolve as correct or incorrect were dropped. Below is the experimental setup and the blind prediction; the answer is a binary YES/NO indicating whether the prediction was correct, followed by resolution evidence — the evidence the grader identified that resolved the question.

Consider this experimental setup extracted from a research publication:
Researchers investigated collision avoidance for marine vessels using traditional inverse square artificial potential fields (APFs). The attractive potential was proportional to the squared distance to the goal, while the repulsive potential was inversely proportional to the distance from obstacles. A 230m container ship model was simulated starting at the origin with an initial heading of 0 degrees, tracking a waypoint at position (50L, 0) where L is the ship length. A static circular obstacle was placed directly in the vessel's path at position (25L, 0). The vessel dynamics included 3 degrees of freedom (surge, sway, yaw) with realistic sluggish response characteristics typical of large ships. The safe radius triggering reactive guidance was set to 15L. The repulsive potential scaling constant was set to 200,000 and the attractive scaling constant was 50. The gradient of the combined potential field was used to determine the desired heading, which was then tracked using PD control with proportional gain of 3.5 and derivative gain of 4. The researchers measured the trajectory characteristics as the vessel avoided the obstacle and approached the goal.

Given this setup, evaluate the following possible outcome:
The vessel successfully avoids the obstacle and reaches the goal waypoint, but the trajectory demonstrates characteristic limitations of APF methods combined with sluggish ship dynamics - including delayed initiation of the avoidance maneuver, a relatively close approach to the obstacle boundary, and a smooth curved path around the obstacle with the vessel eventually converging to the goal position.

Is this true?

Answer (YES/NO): NO